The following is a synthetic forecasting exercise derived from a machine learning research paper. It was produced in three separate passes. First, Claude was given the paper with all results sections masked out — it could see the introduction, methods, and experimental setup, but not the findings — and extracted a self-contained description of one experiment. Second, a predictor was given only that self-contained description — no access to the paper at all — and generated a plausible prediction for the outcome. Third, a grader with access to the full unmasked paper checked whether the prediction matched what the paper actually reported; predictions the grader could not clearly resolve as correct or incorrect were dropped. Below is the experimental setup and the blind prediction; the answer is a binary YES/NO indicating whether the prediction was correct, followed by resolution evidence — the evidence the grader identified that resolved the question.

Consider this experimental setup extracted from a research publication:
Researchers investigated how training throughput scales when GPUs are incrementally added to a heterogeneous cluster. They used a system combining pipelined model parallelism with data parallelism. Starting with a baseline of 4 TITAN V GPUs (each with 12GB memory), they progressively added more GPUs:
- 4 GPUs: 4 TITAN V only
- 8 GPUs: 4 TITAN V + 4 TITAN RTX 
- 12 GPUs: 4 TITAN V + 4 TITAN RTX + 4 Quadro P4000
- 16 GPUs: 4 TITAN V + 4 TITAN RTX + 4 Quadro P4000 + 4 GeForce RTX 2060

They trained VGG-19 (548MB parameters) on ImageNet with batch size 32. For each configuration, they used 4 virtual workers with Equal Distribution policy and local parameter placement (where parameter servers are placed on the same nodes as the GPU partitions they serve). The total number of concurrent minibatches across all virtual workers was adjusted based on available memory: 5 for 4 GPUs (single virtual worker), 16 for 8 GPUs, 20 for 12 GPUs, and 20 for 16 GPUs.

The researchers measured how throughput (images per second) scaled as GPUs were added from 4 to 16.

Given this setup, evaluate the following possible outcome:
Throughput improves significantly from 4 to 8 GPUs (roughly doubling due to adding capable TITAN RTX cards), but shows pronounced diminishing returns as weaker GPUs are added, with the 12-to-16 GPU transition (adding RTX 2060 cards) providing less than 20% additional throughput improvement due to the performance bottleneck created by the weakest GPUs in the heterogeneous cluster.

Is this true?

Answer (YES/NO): NO